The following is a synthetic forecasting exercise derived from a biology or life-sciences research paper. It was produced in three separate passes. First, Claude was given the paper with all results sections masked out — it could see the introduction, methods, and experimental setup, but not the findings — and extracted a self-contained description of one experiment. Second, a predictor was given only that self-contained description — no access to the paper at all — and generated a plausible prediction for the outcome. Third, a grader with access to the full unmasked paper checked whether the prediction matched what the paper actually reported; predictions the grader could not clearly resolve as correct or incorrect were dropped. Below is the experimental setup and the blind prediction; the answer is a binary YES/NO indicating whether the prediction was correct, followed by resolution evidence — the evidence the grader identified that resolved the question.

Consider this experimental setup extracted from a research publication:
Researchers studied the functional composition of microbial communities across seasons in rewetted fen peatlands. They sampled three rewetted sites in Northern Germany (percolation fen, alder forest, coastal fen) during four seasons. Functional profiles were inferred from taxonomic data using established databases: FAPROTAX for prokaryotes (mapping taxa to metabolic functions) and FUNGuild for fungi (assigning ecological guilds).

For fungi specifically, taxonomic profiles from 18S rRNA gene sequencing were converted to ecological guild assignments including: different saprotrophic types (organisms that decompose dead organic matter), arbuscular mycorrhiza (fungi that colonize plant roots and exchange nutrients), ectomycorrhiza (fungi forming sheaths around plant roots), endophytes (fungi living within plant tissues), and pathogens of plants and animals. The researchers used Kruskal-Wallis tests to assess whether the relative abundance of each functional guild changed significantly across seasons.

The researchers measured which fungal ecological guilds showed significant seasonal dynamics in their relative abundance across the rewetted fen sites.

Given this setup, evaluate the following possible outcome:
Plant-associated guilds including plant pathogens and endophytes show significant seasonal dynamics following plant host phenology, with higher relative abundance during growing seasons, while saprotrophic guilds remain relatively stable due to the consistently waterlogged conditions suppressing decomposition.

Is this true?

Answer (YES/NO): NO